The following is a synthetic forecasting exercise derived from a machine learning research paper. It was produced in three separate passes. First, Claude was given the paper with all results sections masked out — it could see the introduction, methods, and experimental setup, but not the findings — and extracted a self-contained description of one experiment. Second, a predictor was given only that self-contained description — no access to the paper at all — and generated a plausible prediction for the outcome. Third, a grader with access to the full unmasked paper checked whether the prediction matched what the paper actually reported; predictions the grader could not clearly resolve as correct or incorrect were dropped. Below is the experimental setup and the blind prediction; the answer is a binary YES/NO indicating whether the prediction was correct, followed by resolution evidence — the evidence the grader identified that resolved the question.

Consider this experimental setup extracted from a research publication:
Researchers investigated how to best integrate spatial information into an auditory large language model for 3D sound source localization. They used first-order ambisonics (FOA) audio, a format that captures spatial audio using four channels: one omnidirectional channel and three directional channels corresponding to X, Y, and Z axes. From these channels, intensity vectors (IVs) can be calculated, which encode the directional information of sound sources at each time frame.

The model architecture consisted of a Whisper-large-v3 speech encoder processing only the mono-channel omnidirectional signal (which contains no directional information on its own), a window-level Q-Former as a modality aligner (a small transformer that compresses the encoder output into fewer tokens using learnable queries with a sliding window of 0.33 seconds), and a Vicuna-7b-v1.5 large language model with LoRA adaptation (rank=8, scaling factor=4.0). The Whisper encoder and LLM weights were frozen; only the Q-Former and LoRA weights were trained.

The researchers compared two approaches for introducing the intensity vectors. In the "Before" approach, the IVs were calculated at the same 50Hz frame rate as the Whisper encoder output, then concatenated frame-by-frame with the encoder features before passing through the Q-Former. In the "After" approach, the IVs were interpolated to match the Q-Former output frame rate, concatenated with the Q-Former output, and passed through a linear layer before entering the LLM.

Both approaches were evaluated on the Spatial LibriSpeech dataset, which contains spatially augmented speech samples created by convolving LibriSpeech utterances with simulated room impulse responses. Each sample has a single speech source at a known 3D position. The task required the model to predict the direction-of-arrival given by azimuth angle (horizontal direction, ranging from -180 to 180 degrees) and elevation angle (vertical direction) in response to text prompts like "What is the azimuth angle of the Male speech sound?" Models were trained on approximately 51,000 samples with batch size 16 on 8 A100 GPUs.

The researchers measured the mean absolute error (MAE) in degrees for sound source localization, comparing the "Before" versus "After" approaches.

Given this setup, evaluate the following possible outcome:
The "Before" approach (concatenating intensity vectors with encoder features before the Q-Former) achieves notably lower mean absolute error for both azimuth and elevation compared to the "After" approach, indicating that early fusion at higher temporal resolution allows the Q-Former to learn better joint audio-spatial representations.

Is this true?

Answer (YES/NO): YES